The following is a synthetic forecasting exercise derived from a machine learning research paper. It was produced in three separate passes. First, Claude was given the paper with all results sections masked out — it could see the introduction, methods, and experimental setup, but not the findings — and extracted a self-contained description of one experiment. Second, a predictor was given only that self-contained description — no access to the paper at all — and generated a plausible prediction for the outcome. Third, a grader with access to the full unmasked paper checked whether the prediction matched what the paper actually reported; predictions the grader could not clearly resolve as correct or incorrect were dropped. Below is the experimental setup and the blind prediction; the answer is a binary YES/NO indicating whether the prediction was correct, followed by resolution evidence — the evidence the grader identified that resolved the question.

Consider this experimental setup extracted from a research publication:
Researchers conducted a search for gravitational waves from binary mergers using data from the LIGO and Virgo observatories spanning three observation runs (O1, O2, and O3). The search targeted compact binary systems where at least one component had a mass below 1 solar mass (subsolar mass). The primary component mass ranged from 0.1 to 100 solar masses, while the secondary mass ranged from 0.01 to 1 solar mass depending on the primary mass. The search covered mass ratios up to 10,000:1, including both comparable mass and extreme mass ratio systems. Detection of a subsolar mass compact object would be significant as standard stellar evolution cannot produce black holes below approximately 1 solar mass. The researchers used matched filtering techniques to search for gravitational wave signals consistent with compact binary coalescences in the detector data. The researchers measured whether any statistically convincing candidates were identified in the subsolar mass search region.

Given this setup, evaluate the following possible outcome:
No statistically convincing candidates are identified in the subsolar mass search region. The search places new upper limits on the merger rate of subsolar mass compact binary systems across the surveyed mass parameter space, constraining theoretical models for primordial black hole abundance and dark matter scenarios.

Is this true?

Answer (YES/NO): YES